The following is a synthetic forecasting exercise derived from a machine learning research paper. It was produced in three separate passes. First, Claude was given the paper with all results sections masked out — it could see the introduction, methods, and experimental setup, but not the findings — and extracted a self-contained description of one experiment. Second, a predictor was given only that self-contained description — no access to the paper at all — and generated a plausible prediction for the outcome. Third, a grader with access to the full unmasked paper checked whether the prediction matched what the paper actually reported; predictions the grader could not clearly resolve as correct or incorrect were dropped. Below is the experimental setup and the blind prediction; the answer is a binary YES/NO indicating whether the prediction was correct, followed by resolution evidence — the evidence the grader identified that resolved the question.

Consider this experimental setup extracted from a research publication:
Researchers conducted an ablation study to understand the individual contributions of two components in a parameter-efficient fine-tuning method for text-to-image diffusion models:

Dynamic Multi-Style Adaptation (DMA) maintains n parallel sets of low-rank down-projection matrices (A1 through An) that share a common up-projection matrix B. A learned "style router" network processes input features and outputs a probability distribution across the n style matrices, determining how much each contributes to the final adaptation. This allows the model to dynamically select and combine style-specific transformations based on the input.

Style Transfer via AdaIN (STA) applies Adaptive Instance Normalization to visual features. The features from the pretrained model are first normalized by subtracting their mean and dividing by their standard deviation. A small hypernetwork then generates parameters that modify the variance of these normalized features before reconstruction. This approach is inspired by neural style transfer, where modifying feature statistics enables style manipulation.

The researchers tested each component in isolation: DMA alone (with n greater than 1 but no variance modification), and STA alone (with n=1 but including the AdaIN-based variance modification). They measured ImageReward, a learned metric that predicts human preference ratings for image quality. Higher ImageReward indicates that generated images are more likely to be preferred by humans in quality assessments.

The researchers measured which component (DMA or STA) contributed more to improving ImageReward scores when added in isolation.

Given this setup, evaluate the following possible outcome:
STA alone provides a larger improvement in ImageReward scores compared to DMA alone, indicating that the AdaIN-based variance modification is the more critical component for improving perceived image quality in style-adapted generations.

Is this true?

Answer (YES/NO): NO